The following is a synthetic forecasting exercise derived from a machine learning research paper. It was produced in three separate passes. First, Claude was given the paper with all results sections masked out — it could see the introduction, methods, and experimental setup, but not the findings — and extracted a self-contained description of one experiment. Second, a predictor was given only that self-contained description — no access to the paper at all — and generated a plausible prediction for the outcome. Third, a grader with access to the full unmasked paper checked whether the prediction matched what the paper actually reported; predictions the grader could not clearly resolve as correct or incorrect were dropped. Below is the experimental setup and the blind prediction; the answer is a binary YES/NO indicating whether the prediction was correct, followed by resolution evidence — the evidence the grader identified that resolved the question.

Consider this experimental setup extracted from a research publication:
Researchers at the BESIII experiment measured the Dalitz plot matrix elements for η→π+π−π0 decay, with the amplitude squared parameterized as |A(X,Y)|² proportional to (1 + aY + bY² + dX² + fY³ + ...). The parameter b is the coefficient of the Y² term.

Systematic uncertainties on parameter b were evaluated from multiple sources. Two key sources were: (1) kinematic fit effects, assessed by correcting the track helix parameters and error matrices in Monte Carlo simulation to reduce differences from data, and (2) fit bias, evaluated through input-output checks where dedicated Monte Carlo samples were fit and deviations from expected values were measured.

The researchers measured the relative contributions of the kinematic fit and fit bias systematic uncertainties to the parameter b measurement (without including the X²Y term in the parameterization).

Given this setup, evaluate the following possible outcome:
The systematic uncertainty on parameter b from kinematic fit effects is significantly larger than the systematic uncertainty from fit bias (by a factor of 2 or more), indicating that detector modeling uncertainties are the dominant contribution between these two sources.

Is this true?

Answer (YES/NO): YES